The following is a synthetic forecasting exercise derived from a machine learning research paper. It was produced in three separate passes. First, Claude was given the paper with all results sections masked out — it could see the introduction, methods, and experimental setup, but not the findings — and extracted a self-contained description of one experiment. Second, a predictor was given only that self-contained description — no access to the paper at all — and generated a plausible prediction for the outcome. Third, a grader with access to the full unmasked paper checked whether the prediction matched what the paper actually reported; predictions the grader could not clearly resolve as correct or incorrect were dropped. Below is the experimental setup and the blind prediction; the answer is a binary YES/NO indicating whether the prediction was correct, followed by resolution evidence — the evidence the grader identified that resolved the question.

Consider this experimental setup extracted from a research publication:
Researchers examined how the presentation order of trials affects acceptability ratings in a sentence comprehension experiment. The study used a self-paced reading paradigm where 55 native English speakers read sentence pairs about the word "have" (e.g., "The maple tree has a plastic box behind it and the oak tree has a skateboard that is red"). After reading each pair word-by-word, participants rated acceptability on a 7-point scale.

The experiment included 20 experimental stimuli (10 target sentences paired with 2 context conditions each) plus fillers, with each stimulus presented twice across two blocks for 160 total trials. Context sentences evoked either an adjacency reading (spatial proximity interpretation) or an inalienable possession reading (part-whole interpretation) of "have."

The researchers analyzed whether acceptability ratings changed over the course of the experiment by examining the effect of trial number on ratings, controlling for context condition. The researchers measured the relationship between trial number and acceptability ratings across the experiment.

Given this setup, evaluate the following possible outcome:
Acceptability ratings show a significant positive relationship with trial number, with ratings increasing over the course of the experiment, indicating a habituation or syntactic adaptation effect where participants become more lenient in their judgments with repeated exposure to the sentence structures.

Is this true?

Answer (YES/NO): NO